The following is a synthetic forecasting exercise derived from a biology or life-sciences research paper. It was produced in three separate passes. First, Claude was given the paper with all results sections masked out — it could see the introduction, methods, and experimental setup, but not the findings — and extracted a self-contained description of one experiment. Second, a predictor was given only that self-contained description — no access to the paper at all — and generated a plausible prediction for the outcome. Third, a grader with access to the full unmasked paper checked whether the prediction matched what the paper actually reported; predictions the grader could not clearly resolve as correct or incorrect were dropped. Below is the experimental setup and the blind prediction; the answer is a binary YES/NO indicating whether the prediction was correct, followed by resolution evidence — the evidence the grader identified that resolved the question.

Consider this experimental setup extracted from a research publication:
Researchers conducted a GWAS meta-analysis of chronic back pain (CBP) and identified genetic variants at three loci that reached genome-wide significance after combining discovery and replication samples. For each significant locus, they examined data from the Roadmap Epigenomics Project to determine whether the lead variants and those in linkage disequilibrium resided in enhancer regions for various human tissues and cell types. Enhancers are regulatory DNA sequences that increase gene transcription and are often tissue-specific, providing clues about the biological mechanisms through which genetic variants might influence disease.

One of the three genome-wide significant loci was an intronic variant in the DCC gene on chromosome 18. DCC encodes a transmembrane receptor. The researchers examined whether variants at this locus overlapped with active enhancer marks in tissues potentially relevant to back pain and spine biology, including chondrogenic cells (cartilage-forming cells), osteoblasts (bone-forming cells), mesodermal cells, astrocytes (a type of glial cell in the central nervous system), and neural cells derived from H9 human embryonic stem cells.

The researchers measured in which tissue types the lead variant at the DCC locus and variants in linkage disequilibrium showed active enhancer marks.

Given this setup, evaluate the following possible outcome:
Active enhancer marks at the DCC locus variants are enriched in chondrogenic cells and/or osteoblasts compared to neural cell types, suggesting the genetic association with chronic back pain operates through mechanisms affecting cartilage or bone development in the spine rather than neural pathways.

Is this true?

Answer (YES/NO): NO